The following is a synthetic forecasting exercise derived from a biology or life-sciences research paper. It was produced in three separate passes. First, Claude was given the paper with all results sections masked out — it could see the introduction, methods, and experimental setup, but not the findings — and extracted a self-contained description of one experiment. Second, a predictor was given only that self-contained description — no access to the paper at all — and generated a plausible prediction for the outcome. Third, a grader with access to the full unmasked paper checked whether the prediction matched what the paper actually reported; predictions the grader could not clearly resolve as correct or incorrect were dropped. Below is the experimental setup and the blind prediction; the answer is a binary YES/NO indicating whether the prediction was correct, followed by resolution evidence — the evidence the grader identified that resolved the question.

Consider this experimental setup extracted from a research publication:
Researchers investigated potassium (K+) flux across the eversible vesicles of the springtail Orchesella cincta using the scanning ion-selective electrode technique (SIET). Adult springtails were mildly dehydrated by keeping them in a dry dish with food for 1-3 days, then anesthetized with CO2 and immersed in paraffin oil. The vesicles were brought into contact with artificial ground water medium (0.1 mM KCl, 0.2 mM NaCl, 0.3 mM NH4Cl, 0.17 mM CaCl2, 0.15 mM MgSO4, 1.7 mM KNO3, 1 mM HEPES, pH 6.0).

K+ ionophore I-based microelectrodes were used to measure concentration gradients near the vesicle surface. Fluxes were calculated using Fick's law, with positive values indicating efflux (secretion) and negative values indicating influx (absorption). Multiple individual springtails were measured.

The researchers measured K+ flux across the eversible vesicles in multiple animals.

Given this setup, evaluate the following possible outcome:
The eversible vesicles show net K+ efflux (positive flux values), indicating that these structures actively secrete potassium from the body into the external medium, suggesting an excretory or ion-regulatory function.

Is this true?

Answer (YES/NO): NO